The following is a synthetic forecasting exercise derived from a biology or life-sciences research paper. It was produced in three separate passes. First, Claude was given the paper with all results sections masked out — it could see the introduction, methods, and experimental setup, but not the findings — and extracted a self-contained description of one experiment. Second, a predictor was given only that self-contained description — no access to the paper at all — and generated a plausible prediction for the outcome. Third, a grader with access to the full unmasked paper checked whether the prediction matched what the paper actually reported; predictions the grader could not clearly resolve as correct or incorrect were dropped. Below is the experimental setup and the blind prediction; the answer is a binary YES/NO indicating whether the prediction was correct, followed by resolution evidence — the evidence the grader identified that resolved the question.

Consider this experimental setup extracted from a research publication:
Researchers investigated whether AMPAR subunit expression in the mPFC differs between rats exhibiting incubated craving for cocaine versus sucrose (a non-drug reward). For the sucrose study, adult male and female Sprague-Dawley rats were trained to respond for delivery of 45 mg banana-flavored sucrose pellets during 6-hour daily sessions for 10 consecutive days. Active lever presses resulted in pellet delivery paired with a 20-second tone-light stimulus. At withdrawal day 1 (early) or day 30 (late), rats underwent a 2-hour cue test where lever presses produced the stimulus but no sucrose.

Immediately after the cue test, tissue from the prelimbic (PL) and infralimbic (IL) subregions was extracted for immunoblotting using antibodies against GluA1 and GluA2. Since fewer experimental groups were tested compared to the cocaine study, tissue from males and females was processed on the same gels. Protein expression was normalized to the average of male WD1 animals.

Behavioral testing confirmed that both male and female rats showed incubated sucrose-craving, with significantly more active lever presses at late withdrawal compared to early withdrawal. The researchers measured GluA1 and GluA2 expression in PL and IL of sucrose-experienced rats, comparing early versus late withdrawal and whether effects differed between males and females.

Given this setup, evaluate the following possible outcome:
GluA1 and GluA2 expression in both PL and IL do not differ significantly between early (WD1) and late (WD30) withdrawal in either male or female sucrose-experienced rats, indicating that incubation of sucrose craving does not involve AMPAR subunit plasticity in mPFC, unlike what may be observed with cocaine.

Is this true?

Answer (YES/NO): NO